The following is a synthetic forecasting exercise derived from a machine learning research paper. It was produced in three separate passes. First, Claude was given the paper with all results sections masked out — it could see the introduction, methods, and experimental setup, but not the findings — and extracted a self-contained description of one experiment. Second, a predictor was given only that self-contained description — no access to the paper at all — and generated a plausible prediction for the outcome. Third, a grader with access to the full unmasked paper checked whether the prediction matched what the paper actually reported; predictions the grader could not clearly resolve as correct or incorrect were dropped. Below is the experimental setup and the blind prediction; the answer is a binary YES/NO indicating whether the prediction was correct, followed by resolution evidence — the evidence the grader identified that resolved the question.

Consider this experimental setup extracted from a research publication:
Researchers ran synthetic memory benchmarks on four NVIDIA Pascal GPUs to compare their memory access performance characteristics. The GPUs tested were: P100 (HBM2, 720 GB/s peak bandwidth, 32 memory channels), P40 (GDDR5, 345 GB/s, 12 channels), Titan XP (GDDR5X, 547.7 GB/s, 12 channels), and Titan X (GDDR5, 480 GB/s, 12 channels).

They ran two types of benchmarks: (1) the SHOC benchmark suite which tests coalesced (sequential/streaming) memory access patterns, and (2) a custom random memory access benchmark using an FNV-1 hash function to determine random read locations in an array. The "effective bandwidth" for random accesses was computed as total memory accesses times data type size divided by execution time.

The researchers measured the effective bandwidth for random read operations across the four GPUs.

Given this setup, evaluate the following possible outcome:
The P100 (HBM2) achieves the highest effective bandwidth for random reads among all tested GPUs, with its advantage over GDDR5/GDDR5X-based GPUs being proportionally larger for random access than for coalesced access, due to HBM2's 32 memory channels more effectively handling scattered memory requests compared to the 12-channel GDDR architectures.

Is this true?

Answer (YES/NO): NO